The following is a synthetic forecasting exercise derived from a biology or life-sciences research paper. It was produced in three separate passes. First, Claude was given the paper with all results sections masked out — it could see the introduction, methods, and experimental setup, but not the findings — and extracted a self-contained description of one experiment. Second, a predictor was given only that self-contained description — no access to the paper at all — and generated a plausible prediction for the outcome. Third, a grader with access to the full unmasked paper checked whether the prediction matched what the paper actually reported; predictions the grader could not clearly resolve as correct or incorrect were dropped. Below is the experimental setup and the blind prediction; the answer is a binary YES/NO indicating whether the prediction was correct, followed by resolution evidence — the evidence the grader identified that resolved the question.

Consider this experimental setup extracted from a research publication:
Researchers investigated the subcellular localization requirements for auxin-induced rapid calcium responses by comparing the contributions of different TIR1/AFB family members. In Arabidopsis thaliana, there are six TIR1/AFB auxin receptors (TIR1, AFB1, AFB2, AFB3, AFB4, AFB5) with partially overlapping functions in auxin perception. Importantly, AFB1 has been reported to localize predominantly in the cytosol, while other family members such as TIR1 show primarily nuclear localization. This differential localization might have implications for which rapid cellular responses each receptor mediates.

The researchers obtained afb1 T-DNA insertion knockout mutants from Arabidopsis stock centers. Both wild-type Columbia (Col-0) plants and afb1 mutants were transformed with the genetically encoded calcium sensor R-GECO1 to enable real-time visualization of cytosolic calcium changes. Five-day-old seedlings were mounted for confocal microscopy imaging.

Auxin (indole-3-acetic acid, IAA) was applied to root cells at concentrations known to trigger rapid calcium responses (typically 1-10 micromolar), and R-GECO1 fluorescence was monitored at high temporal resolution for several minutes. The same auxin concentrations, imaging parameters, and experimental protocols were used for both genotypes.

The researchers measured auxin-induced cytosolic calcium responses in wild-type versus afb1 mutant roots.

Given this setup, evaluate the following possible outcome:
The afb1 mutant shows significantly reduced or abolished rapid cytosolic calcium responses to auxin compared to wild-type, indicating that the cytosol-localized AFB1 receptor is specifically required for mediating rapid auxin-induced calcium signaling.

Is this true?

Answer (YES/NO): YES